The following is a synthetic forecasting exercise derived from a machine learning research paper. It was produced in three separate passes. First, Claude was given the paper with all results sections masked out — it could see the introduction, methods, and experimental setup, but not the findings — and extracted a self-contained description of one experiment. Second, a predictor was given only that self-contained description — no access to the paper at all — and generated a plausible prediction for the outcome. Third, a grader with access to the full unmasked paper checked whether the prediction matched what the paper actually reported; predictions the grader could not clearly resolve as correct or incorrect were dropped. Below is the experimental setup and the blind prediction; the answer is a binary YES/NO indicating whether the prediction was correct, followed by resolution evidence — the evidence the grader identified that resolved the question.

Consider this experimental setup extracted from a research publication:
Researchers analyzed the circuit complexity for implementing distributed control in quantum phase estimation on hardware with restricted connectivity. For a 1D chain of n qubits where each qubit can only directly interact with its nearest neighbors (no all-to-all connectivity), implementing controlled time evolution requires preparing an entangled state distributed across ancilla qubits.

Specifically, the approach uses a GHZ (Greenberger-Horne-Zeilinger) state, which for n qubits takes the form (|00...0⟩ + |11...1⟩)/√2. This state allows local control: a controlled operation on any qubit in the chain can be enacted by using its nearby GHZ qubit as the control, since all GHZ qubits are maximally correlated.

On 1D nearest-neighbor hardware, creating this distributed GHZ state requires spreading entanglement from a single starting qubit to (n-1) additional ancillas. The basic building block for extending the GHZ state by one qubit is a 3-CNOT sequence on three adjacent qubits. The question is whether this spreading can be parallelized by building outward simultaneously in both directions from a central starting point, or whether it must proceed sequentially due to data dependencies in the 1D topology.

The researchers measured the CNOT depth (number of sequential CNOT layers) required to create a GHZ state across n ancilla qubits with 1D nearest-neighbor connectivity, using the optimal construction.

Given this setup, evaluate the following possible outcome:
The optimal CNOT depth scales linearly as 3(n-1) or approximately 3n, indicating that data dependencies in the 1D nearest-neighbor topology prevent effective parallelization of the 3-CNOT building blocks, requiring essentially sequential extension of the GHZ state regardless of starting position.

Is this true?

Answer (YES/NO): NO